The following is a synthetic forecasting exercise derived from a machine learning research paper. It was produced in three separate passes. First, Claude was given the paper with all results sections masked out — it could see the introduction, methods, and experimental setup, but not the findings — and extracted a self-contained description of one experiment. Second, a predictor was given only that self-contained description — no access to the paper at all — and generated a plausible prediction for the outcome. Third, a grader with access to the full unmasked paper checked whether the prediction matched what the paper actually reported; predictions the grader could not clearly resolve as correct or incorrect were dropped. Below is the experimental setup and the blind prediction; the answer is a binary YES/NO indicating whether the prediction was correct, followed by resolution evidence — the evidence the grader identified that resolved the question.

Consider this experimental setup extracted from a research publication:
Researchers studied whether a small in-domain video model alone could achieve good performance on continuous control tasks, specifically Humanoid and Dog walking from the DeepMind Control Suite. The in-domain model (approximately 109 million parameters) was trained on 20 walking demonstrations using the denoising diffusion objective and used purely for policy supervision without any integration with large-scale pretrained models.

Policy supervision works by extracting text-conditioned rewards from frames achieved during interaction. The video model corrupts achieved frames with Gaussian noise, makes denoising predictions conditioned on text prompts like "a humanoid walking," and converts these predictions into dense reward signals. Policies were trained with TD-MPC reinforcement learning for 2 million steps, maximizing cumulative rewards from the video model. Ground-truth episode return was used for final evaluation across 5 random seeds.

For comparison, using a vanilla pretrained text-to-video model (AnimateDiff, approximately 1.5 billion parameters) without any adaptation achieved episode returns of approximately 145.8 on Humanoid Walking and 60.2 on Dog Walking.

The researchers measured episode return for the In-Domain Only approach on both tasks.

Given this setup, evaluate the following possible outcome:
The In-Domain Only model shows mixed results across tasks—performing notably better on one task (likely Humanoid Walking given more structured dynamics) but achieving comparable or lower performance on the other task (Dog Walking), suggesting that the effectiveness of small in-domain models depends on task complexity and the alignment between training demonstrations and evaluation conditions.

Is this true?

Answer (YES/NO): NO